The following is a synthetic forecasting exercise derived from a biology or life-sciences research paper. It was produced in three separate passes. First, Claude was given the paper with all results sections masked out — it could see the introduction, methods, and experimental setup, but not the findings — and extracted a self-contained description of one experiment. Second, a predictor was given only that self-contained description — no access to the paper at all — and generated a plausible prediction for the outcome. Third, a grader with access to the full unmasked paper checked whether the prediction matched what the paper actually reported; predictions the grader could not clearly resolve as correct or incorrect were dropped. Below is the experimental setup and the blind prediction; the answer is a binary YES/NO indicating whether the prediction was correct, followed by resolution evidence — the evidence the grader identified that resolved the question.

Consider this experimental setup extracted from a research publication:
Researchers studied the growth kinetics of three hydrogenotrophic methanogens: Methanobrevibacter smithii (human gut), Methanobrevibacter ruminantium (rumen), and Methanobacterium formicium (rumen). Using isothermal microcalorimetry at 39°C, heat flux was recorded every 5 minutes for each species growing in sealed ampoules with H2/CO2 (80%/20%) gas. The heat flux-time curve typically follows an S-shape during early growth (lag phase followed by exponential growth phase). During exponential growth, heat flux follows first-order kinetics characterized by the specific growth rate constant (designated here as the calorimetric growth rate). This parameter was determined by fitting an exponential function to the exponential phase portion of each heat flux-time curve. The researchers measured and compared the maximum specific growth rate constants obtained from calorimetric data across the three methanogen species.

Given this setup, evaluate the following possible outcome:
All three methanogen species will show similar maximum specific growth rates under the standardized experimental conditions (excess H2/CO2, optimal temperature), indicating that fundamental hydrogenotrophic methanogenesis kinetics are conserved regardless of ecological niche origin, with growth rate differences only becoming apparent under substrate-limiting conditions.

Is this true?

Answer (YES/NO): NO